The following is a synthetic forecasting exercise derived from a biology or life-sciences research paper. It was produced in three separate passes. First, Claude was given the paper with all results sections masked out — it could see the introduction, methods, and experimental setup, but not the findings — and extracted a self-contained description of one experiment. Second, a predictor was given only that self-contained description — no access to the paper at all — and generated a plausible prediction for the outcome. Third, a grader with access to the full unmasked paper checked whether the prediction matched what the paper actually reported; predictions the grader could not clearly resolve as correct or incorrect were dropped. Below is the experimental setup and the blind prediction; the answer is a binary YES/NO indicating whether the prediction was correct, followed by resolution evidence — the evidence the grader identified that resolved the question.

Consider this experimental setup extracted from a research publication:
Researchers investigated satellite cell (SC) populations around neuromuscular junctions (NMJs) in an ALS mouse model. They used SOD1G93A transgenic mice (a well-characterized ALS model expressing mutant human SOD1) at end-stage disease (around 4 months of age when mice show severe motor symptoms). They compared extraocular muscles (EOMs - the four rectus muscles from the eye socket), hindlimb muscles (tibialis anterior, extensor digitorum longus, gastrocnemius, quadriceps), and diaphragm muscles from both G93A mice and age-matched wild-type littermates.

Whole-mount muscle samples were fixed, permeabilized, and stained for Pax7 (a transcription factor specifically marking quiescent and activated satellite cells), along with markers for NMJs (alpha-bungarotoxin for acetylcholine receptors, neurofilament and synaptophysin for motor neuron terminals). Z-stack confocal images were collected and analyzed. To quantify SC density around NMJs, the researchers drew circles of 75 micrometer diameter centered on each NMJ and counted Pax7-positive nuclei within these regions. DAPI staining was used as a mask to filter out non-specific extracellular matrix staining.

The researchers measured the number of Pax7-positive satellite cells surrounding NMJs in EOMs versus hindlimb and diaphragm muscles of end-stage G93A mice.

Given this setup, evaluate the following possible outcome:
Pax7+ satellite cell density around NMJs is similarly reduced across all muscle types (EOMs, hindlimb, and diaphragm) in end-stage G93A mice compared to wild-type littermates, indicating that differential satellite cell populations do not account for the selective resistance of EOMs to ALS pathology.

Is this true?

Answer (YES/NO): NO